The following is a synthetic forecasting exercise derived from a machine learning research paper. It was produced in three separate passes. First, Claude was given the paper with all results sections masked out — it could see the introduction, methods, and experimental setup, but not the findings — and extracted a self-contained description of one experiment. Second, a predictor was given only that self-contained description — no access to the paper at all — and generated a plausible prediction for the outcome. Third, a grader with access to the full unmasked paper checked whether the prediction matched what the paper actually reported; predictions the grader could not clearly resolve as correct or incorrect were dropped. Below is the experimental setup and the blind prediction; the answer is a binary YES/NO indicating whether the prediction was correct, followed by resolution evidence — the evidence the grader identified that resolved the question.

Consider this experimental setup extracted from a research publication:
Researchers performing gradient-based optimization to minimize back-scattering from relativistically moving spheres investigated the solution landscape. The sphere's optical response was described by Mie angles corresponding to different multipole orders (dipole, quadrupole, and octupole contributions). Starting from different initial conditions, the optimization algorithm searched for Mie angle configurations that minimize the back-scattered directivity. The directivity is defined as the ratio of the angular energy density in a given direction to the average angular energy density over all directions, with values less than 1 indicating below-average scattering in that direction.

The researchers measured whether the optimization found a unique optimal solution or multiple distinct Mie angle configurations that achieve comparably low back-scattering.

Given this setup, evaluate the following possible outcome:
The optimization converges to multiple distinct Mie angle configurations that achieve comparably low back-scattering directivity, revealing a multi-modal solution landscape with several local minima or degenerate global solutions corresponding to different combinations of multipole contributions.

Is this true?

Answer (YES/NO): YES